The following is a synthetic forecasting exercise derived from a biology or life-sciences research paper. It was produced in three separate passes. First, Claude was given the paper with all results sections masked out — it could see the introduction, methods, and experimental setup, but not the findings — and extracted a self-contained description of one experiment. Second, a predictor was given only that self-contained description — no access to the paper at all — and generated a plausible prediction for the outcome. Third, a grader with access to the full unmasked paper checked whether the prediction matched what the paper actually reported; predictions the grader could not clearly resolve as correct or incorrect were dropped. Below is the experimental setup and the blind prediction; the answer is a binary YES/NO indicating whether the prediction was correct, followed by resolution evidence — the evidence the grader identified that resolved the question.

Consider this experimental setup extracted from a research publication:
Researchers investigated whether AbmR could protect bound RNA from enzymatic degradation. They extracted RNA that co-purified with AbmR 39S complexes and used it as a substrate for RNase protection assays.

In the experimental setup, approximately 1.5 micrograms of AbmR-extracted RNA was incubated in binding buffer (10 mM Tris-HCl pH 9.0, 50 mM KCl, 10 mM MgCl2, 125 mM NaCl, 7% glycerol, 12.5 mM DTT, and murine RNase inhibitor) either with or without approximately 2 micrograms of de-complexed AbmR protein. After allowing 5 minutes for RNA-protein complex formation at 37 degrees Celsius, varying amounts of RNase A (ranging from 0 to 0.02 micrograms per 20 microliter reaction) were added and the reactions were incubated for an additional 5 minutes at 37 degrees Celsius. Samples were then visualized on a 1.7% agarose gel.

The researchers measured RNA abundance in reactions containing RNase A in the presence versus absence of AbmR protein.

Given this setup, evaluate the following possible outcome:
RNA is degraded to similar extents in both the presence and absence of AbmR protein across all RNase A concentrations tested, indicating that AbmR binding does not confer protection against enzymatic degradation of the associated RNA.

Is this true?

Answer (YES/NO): NO